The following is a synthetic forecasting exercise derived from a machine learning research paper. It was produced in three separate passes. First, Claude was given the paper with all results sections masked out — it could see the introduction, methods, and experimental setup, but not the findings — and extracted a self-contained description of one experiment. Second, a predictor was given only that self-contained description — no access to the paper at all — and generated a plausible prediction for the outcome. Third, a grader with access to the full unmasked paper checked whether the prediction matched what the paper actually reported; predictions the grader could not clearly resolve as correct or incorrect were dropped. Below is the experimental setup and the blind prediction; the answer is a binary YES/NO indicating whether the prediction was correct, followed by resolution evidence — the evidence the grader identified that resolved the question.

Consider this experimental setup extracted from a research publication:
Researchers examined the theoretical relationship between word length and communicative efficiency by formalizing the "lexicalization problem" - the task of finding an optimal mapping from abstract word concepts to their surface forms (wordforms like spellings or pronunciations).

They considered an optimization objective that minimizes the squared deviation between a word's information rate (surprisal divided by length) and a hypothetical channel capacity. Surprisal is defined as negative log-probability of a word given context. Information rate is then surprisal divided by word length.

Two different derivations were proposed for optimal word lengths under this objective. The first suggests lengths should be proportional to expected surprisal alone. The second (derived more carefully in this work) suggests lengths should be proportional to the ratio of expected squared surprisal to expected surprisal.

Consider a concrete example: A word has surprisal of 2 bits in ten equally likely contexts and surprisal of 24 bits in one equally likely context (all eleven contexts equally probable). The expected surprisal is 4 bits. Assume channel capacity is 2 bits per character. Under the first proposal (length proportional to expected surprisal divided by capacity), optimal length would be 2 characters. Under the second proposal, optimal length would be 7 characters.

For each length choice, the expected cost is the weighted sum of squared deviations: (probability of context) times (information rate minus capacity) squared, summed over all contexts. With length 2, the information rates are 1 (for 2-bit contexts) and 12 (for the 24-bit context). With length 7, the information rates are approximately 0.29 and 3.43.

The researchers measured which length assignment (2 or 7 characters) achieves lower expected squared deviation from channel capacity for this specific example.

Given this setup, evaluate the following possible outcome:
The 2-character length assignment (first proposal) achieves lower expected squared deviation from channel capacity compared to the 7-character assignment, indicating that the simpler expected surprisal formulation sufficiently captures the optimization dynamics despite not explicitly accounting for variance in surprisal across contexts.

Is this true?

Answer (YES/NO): NO